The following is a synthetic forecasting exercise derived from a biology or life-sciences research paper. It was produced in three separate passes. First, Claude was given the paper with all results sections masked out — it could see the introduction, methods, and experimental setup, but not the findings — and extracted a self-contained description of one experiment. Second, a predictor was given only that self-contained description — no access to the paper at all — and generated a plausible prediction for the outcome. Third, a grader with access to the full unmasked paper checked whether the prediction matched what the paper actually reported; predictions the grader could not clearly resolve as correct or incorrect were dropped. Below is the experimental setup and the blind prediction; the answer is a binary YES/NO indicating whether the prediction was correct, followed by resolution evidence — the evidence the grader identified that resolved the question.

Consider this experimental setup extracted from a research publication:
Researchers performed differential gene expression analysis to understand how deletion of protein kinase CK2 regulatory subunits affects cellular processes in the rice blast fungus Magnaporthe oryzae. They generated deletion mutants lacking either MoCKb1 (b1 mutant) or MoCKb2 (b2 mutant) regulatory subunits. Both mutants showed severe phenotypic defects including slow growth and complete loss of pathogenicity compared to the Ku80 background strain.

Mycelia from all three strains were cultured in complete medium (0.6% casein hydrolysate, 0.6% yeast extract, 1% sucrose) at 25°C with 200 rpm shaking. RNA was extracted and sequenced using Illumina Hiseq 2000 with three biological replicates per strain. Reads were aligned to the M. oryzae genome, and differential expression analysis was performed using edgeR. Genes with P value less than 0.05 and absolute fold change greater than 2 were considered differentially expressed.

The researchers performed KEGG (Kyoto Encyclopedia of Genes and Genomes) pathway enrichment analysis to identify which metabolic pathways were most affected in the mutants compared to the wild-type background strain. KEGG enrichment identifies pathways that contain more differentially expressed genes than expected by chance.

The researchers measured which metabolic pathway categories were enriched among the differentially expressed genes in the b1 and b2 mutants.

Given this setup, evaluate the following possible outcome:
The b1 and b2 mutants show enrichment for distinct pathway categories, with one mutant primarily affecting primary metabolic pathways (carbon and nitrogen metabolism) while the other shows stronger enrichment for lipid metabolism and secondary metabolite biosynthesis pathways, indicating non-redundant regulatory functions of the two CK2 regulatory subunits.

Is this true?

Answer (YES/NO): NO